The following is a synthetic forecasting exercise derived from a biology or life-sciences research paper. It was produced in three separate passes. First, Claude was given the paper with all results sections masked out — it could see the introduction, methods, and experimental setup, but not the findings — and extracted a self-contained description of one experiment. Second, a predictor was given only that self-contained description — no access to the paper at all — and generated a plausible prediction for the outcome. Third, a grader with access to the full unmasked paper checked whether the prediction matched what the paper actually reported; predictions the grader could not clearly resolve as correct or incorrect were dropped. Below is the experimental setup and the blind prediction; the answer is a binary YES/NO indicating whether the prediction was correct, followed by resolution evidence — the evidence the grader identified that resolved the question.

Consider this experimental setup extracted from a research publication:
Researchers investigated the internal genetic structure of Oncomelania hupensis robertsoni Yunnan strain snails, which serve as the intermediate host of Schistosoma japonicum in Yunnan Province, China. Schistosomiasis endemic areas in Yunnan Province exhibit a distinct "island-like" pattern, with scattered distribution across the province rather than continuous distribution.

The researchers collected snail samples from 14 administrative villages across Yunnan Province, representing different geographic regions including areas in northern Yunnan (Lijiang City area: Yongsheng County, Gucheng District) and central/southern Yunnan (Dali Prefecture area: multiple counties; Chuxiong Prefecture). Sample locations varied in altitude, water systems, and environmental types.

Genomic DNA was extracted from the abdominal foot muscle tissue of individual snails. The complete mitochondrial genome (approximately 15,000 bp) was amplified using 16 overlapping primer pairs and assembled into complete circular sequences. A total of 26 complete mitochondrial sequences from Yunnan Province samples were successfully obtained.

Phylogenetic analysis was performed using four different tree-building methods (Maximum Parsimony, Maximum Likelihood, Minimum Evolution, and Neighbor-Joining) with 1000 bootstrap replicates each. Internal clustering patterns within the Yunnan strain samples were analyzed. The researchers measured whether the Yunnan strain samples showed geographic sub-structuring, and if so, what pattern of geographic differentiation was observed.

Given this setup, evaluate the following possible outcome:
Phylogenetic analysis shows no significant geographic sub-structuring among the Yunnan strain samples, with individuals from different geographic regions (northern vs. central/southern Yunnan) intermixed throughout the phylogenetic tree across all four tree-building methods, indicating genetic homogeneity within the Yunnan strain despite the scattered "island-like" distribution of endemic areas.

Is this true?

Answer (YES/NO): NO